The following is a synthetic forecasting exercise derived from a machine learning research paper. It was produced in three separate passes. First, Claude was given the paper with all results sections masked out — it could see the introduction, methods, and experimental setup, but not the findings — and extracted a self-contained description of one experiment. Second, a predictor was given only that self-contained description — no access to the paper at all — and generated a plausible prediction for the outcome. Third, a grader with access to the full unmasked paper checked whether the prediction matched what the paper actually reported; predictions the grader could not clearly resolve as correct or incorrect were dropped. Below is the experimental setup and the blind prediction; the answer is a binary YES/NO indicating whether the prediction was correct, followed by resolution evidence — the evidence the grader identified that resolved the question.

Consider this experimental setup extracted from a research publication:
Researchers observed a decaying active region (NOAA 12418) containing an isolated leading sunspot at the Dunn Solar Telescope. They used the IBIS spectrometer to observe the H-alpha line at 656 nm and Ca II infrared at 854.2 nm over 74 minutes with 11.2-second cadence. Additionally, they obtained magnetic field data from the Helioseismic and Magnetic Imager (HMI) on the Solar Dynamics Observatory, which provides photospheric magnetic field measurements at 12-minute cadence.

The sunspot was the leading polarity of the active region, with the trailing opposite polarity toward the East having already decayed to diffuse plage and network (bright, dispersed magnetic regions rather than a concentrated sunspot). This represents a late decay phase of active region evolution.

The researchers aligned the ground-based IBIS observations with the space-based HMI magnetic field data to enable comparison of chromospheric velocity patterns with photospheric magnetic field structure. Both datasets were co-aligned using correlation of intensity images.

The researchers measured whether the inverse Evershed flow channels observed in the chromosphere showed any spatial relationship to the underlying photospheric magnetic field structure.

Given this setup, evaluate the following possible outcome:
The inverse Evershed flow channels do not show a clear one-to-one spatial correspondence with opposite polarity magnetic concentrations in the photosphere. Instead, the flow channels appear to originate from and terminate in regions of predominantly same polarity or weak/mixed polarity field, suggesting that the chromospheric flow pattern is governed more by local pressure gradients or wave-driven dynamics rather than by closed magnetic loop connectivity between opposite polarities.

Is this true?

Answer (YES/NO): NO